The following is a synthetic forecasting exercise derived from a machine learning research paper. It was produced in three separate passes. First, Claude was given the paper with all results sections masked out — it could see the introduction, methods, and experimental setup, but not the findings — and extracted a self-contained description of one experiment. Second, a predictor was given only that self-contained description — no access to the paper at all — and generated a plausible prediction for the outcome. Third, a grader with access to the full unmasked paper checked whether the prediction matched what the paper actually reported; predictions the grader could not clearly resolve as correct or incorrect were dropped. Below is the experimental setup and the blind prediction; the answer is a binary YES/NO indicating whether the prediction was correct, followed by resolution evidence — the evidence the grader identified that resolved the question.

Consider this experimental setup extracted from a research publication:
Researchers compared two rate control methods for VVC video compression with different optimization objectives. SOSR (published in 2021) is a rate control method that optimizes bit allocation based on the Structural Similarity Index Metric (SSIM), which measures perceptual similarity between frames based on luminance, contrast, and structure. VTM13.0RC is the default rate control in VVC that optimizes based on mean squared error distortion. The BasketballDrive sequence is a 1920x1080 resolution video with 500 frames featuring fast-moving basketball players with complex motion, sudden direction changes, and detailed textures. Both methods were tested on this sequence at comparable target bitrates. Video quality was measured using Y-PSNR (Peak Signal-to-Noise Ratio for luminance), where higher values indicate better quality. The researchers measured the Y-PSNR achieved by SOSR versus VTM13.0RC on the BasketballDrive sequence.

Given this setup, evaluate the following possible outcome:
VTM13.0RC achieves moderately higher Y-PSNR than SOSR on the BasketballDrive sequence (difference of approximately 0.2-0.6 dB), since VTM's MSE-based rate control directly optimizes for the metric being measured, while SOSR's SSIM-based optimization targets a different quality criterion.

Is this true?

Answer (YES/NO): NO